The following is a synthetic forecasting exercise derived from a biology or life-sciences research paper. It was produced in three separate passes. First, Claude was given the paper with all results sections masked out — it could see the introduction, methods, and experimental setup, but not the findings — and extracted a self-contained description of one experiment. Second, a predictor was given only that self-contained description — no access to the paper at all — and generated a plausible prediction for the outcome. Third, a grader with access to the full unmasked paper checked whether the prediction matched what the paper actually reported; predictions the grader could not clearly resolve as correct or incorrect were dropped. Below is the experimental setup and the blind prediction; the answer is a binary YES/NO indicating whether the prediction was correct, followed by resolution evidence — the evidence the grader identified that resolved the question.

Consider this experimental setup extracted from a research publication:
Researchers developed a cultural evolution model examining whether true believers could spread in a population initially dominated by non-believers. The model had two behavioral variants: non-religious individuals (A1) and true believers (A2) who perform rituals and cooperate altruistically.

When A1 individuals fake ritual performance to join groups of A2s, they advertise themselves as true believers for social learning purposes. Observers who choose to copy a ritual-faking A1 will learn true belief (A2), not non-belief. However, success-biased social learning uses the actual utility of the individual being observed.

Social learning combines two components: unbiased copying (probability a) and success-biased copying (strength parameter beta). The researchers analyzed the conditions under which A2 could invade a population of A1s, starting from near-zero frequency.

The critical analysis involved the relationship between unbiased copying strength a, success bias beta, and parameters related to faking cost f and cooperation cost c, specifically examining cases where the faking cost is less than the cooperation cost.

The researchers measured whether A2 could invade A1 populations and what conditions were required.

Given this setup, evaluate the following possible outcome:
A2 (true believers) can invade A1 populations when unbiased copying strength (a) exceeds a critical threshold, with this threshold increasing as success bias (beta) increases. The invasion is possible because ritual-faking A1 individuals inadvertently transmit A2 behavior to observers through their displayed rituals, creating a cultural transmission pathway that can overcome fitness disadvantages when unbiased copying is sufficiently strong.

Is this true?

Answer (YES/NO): YES